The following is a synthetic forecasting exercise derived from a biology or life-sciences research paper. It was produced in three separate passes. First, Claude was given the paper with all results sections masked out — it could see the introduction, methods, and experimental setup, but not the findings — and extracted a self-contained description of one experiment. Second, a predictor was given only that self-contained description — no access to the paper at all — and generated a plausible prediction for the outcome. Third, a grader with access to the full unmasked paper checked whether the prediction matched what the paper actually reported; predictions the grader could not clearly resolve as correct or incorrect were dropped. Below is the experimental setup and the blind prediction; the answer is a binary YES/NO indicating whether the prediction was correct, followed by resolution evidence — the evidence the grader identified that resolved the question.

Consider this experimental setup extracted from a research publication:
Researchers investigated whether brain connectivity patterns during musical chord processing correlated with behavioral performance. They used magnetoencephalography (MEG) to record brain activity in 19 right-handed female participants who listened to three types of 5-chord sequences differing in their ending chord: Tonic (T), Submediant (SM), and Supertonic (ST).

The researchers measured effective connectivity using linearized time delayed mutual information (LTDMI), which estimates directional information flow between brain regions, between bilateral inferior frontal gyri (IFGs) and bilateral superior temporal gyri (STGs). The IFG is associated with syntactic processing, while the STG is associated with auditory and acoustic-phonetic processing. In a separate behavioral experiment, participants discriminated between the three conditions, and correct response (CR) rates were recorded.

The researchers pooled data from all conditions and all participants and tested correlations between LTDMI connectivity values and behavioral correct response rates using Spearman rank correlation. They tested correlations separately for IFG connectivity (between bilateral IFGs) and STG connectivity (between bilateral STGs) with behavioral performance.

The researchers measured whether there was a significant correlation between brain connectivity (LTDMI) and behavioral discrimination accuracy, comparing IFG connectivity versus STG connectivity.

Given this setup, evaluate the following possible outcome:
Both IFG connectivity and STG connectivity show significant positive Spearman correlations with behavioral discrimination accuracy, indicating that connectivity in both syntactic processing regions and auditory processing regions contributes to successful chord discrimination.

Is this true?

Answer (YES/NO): NO